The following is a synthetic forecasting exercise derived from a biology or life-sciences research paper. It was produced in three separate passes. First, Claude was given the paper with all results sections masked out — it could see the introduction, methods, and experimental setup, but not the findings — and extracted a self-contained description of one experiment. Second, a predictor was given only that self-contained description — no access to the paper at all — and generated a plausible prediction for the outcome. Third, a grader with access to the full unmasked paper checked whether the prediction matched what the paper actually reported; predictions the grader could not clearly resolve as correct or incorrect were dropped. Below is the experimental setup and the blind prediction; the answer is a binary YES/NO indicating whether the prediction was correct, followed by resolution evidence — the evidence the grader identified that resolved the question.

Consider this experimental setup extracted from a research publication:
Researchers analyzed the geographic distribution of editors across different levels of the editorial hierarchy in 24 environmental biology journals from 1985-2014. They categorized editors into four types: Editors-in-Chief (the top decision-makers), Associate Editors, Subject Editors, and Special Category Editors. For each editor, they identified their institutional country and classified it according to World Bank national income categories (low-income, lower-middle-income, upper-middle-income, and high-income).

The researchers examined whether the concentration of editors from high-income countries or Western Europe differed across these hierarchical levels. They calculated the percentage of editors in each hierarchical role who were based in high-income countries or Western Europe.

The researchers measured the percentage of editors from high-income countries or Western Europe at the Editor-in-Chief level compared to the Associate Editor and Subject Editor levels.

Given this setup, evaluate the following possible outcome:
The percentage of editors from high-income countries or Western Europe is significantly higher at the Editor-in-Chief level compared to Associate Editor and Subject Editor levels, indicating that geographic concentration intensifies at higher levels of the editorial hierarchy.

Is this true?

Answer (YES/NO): YES